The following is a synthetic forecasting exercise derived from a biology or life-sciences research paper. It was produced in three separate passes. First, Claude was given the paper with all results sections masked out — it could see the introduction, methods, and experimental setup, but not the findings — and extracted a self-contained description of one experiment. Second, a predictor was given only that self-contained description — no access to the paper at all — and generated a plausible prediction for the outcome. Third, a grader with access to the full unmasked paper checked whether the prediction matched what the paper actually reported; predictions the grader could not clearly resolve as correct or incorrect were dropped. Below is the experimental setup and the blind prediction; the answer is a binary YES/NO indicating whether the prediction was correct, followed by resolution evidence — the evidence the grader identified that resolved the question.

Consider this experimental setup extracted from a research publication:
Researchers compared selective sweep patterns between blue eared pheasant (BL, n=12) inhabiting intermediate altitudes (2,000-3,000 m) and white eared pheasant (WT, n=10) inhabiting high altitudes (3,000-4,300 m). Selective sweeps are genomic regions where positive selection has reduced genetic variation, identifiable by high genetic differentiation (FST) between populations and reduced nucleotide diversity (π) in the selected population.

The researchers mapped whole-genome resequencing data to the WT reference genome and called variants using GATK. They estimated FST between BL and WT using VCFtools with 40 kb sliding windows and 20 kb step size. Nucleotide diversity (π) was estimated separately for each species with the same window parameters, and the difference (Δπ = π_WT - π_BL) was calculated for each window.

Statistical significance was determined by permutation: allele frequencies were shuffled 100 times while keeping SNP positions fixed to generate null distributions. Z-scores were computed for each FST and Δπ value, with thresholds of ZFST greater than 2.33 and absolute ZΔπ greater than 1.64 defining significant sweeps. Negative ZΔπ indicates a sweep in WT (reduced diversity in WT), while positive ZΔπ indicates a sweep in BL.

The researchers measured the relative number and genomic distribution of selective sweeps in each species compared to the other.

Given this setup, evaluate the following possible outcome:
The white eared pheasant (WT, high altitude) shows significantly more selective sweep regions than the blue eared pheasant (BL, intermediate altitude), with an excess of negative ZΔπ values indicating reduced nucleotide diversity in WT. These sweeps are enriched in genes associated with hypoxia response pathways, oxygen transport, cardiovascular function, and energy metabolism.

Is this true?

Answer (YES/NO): NO